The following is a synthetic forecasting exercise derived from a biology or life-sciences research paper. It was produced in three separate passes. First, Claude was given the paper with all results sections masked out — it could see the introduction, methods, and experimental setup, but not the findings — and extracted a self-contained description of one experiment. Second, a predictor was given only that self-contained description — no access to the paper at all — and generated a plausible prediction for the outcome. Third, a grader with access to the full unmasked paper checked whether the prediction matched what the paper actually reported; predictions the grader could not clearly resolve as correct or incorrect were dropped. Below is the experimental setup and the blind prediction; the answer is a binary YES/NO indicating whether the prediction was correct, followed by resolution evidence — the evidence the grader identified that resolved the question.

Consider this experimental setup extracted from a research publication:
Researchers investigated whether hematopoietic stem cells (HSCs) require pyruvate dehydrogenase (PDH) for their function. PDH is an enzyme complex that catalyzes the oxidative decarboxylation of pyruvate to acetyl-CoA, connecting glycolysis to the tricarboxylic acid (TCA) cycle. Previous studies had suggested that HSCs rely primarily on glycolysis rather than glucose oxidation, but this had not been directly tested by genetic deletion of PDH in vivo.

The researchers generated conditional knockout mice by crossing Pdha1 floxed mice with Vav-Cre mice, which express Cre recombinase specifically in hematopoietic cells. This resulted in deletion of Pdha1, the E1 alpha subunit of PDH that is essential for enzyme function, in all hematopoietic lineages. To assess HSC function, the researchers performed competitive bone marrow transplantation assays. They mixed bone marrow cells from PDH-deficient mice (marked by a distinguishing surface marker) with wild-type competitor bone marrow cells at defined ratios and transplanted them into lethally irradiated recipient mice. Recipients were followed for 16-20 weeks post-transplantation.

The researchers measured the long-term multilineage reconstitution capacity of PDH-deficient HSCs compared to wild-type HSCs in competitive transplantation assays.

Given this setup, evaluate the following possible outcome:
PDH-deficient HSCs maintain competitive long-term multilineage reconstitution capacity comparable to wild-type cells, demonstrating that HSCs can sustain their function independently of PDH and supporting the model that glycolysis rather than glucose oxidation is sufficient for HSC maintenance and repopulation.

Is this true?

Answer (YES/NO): NO